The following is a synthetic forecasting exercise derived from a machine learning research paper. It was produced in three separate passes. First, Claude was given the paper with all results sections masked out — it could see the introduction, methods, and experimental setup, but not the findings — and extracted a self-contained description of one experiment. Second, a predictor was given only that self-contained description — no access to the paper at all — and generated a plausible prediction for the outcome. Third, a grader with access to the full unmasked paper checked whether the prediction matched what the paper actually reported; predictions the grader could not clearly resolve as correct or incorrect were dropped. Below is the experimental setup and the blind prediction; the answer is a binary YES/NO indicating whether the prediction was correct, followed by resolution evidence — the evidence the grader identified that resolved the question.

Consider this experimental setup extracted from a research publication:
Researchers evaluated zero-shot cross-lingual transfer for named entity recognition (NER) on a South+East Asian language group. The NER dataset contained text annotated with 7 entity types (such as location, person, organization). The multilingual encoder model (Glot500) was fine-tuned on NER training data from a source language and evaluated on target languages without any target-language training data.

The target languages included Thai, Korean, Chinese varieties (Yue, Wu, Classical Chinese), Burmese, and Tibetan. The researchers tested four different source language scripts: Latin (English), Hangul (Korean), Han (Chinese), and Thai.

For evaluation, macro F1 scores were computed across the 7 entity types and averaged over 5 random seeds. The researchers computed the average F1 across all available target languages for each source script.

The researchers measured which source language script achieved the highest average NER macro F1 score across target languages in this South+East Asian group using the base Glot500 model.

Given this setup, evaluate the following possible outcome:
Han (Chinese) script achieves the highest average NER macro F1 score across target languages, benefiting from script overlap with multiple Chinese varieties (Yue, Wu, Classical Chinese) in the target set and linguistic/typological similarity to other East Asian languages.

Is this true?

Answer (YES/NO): YES